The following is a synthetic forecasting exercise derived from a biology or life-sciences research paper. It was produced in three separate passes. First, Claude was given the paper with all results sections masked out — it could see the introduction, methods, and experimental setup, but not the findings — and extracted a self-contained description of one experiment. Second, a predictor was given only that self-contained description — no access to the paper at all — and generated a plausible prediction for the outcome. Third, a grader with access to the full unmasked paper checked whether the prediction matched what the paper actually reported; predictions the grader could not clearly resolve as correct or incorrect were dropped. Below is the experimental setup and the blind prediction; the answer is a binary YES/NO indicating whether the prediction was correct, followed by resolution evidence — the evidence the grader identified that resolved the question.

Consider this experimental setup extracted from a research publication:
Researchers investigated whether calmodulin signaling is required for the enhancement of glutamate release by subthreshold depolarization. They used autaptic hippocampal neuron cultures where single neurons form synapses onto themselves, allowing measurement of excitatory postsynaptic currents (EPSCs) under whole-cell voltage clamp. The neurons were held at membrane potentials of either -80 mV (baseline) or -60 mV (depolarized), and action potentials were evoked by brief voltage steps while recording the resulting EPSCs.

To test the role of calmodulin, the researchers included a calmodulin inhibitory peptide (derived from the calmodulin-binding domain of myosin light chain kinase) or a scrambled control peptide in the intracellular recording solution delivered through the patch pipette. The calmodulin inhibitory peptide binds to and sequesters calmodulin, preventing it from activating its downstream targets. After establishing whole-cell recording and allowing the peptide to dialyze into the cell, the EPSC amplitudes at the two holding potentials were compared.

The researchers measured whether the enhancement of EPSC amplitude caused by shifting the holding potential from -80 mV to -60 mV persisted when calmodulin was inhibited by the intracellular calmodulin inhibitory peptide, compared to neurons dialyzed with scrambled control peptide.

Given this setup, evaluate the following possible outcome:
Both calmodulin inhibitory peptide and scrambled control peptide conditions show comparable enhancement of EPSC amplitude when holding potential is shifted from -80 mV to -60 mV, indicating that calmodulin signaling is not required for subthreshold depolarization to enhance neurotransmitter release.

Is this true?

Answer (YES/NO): NO